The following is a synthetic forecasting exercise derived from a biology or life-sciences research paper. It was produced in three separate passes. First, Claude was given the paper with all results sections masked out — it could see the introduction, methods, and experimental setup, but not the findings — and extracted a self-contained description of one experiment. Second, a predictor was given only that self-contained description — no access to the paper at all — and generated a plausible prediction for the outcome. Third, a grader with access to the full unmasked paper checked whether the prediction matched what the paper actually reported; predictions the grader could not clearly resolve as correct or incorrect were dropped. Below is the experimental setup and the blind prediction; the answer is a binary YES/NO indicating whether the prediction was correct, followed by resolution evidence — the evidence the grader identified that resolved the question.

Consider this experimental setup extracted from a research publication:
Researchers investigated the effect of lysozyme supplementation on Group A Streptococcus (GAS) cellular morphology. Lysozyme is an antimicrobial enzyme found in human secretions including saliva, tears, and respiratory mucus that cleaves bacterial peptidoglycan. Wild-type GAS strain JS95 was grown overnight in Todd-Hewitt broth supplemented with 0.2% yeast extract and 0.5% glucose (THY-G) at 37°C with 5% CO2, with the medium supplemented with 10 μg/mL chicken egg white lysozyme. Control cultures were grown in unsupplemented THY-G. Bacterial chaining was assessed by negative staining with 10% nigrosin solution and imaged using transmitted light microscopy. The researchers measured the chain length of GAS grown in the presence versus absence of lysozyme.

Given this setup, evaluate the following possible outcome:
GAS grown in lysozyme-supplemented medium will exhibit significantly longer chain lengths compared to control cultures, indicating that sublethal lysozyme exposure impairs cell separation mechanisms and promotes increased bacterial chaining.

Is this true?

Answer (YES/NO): NO